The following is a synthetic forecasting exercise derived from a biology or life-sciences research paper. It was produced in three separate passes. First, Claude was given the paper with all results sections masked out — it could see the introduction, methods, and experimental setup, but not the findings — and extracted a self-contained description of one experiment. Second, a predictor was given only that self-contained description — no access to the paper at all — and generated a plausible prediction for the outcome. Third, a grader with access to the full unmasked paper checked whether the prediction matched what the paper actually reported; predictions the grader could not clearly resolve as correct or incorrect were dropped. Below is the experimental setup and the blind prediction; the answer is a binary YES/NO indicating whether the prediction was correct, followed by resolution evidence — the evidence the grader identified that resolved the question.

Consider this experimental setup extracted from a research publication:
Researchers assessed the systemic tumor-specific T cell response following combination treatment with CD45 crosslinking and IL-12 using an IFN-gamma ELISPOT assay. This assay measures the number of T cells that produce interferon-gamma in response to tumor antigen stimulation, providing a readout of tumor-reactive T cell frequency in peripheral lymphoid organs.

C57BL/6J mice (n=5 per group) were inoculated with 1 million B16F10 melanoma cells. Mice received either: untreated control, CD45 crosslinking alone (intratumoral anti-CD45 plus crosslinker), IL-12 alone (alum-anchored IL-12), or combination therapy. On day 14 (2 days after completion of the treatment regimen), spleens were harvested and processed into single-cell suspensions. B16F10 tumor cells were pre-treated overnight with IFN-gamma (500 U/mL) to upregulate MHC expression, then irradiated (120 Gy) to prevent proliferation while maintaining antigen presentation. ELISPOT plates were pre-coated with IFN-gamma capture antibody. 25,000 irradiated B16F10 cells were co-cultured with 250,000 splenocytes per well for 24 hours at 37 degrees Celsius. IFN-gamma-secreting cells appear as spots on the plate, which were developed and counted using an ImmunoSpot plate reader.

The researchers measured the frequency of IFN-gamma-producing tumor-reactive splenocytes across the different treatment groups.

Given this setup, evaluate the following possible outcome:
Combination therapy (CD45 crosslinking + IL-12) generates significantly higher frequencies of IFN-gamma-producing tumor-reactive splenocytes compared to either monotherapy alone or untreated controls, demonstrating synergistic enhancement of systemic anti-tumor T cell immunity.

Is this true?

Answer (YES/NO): YES